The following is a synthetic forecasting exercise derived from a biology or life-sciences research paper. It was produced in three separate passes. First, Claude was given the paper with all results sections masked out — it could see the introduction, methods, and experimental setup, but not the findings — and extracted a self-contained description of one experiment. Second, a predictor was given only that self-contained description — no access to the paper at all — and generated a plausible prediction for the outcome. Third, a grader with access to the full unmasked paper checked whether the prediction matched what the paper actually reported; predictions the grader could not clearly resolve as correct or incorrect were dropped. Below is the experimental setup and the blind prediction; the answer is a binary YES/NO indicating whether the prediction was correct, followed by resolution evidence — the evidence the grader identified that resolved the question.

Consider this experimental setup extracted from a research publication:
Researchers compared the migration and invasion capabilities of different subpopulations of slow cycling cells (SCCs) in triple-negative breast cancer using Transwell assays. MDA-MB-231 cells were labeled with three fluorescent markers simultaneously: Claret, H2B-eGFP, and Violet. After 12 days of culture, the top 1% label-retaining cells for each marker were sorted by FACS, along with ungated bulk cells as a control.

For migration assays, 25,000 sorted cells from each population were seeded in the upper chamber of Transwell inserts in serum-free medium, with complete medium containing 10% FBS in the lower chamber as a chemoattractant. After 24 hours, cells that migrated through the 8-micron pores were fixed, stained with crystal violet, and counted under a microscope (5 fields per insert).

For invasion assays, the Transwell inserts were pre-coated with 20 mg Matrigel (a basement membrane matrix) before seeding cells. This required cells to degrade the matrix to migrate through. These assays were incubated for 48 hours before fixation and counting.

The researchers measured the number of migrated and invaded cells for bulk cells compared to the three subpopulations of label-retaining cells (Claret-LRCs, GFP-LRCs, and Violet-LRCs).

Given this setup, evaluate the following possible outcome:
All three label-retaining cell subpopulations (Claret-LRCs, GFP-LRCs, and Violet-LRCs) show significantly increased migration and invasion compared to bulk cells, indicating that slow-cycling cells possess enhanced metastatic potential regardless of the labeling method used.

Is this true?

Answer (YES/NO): NO